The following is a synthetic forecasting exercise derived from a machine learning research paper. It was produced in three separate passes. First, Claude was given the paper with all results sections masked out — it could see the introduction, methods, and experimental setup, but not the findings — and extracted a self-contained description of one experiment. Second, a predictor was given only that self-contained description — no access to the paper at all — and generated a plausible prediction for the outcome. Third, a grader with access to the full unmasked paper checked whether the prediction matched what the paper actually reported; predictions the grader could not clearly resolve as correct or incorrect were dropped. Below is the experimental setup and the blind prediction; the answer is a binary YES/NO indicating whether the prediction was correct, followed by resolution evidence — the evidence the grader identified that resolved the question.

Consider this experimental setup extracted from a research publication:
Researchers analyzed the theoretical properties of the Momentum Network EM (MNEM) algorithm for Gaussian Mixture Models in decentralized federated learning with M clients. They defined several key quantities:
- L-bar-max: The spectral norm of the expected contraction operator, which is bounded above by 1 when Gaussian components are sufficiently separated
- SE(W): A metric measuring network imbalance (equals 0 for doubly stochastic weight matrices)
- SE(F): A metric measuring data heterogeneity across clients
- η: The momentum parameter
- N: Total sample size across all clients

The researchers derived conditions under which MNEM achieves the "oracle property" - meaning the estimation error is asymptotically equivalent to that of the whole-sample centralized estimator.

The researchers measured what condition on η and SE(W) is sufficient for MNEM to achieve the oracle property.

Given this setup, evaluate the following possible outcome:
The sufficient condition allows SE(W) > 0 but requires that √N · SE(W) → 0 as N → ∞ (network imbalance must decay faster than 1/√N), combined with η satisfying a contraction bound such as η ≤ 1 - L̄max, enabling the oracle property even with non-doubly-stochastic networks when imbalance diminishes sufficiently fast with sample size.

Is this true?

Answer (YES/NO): NO